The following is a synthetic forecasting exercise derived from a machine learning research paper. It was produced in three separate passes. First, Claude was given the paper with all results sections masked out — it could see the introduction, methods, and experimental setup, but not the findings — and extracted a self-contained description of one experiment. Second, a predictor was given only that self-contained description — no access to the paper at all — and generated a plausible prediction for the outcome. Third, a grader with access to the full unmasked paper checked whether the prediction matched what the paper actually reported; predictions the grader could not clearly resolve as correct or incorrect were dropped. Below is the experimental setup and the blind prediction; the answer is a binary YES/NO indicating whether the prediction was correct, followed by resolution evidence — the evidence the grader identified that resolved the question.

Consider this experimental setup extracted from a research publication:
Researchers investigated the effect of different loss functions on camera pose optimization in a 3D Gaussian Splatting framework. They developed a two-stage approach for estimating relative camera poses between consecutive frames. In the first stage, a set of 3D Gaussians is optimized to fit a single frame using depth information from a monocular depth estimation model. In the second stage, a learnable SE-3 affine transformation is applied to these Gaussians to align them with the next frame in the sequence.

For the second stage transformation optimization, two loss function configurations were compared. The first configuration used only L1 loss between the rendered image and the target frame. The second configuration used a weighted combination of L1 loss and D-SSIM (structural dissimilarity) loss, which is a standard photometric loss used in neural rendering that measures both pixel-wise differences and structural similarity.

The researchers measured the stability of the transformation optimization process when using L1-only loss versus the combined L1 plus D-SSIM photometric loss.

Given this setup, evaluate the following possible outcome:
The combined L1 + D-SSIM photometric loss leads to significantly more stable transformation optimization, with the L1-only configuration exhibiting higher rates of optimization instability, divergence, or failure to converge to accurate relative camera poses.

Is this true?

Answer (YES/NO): NO